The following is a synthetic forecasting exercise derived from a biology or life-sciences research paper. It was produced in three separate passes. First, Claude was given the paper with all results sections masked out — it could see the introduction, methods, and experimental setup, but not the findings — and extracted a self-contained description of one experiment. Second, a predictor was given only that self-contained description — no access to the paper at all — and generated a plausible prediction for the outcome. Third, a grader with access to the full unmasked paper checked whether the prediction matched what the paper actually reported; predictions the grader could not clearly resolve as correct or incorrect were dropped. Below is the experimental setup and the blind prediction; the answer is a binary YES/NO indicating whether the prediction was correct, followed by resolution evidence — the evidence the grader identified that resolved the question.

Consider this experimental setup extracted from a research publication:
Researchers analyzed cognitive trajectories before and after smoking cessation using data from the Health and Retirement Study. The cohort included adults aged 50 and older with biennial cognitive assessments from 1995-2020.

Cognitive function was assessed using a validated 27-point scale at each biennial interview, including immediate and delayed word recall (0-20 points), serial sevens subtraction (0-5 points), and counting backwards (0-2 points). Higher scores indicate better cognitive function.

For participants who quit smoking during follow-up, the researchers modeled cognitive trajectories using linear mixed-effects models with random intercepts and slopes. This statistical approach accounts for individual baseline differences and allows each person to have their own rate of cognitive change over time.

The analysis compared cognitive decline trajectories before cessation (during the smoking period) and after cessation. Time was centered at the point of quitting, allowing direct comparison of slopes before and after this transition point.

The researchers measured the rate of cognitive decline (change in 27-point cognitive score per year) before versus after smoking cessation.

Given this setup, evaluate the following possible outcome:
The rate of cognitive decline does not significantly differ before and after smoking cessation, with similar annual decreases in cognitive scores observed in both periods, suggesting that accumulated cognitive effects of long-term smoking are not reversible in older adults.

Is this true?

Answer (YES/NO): NO